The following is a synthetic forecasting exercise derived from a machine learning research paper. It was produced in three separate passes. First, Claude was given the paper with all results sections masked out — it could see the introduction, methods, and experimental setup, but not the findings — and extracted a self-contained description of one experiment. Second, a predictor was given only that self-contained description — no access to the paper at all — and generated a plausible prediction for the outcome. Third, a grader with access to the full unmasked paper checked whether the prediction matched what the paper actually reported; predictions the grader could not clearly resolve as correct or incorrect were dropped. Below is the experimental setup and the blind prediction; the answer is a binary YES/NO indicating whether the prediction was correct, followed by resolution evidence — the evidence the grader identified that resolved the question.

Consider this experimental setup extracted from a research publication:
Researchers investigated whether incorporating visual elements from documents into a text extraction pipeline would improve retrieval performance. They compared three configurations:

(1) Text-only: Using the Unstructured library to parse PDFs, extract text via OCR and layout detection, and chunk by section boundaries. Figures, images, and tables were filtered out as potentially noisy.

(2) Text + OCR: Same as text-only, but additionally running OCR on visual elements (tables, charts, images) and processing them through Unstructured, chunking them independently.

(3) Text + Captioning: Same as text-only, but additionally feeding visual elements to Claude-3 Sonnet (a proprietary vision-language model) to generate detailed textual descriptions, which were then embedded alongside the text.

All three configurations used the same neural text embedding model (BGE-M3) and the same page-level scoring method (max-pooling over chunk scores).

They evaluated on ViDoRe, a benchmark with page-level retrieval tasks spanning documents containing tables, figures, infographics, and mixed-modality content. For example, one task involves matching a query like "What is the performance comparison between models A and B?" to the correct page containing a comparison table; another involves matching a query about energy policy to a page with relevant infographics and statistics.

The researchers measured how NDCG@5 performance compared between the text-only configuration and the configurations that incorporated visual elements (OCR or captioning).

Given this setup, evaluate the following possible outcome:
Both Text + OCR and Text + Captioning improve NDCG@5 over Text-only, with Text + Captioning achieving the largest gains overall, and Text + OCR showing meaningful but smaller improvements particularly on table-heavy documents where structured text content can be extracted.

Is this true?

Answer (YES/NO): NO